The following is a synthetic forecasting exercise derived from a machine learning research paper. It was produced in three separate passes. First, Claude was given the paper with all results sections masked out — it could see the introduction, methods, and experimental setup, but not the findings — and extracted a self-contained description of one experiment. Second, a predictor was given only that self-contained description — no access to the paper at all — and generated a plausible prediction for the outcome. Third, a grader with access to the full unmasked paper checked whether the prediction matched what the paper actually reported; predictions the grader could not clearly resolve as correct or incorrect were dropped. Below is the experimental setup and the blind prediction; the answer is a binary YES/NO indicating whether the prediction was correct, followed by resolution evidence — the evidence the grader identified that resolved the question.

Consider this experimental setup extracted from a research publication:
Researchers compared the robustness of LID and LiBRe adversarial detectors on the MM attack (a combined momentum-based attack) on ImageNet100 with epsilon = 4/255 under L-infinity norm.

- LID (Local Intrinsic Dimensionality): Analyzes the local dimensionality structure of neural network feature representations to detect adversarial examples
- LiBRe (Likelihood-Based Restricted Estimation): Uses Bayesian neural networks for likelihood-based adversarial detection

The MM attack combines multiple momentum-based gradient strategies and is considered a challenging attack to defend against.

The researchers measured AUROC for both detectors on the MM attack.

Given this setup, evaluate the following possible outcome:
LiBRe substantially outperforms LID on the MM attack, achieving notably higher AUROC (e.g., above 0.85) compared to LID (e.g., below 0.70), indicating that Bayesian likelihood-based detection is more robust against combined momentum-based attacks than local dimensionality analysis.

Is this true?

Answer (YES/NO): NO